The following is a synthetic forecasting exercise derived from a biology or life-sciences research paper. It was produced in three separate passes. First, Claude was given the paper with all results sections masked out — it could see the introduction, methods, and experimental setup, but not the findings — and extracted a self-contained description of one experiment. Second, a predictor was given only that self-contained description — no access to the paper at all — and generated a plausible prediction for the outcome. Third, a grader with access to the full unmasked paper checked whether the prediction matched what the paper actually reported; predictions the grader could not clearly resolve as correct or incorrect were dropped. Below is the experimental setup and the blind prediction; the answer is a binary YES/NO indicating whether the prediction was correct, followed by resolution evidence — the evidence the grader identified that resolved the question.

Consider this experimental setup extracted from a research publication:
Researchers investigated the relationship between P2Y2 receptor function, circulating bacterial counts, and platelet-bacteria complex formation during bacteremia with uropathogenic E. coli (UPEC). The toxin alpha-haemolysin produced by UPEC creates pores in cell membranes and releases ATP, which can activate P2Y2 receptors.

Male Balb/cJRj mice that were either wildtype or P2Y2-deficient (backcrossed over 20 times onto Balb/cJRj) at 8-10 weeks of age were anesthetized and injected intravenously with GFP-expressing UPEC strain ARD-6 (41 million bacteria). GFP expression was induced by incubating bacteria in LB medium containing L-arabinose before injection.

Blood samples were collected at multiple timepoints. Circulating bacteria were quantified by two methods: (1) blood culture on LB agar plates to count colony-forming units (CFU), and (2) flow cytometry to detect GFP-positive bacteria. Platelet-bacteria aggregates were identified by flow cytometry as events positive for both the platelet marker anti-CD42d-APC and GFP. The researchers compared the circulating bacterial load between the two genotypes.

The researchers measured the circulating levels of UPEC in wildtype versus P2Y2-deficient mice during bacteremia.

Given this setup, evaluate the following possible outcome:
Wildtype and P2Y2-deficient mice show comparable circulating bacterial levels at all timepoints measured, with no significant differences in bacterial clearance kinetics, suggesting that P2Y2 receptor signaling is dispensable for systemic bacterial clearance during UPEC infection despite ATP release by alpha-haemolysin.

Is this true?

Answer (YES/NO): NO